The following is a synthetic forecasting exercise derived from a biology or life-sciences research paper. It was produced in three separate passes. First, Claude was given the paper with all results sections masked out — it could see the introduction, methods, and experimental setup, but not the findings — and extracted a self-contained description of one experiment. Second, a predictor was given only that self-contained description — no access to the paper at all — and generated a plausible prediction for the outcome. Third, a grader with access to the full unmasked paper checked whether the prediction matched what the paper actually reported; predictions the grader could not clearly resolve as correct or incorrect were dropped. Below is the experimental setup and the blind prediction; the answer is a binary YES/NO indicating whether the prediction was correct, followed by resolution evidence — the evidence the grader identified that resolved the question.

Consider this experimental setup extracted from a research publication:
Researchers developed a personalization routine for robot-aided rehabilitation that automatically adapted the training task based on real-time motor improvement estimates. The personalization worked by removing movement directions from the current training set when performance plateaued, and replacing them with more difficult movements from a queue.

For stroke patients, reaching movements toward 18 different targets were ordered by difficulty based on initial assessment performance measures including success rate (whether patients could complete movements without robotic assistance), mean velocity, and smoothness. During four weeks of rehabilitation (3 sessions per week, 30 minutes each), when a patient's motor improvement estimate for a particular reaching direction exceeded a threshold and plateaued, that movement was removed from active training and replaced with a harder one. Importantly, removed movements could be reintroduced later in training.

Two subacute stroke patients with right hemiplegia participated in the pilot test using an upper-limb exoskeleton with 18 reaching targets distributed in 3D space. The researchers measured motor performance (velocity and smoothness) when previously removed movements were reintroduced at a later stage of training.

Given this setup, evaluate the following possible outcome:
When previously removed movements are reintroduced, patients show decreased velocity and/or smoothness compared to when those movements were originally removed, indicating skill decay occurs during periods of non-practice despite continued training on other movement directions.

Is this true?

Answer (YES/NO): NO